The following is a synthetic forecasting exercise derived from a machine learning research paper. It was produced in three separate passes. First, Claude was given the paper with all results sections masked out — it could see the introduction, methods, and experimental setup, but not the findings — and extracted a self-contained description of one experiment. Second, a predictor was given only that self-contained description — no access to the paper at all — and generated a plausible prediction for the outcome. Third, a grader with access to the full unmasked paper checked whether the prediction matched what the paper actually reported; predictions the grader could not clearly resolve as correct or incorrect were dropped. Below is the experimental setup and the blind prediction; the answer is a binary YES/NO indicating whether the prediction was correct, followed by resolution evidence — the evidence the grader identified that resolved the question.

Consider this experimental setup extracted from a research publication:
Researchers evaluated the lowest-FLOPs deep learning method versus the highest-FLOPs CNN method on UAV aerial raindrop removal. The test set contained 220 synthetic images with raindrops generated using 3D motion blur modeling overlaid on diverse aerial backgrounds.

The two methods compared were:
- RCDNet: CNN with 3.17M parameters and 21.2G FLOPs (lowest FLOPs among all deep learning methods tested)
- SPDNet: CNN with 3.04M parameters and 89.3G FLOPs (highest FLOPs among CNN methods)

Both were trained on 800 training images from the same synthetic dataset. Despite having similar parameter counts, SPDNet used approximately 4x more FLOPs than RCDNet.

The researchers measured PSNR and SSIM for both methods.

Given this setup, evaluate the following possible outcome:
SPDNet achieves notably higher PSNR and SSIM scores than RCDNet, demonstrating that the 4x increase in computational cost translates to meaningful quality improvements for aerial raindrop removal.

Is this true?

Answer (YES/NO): NO